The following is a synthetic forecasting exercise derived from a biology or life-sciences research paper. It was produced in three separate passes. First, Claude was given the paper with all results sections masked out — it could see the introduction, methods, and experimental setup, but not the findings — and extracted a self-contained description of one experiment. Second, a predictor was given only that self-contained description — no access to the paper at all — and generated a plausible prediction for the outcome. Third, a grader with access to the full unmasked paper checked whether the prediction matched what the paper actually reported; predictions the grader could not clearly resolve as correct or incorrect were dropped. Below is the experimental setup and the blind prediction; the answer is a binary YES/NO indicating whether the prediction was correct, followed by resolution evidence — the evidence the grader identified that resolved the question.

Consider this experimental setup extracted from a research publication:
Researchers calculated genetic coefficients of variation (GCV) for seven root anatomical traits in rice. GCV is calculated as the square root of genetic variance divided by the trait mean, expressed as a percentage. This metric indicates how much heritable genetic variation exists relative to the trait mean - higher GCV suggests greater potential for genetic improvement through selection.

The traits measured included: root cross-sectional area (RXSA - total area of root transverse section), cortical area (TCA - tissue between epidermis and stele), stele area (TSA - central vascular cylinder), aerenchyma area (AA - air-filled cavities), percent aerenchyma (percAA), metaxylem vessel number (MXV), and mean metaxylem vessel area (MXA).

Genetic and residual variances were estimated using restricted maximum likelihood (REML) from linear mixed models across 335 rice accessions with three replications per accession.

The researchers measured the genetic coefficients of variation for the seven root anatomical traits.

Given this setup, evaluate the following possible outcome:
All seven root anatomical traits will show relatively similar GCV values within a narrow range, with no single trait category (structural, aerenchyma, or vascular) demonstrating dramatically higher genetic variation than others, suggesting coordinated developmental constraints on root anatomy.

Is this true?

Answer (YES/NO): NO